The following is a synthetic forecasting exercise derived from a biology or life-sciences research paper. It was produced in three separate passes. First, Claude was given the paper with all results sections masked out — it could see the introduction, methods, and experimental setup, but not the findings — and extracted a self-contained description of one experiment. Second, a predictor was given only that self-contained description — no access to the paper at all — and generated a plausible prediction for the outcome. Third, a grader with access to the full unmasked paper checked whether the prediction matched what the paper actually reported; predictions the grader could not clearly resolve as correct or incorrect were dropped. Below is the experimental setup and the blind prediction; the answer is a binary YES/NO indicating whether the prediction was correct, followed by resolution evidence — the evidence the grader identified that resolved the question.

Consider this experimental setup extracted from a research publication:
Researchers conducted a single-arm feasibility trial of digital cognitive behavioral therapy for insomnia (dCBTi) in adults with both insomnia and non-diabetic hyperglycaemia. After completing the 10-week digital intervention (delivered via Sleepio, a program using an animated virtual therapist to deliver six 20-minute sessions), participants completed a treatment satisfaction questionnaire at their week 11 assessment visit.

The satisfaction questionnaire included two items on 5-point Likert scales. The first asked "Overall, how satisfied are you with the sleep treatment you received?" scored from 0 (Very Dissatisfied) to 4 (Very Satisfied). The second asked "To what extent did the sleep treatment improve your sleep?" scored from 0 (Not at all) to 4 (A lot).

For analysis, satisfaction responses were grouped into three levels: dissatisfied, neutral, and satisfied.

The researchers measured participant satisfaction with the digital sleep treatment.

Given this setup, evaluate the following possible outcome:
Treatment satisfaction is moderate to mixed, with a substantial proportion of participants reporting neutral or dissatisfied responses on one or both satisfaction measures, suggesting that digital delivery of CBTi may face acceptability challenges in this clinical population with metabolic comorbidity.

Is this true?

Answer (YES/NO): NO